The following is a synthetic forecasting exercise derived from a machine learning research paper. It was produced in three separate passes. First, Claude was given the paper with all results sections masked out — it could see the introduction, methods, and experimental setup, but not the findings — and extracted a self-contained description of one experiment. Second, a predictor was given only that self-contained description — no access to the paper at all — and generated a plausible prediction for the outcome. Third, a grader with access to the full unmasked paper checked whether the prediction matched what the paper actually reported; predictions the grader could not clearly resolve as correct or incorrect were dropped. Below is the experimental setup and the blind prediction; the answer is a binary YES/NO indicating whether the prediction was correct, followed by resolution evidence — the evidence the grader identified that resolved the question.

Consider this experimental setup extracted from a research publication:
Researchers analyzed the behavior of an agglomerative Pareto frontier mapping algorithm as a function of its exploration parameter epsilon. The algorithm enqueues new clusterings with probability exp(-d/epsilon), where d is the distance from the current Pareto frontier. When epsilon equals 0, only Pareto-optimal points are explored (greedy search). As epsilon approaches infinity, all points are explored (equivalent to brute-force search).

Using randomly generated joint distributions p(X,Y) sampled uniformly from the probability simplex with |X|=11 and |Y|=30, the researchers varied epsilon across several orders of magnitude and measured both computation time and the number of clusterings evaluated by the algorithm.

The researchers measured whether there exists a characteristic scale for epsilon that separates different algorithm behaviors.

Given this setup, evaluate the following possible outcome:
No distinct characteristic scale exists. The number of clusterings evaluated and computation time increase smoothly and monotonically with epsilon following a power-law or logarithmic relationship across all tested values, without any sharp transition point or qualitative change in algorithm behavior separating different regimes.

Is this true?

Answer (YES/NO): NO